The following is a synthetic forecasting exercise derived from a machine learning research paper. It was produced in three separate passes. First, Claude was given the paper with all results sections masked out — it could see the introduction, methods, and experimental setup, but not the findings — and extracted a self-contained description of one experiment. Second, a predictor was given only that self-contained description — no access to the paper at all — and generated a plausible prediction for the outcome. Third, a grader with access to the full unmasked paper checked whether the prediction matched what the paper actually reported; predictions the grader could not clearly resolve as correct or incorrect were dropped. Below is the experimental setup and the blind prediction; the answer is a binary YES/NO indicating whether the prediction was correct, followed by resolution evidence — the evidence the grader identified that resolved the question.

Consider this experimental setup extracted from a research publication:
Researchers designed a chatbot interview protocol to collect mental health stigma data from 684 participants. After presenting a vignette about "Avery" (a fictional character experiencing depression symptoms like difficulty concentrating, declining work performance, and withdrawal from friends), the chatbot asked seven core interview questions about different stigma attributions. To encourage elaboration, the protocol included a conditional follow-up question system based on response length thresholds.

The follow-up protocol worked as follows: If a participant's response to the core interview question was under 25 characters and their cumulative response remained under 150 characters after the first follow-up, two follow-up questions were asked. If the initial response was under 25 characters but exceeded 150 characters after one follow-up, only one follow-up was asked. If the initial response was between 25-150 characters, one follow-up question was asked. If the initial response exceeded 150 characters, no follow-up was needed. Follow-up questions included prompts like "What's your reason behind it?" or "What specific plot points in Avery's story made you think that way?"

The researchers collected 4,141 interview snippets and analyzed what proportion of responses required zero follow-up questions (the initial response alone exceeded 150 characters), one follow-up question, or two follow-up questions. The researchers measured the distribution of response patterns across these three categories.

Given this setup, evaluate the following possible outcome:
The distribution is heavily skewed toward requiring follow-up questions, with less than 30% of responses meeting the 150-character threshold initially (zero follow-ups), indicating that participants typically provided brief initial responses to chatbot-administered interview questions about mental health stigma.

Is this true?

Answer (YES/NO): YES